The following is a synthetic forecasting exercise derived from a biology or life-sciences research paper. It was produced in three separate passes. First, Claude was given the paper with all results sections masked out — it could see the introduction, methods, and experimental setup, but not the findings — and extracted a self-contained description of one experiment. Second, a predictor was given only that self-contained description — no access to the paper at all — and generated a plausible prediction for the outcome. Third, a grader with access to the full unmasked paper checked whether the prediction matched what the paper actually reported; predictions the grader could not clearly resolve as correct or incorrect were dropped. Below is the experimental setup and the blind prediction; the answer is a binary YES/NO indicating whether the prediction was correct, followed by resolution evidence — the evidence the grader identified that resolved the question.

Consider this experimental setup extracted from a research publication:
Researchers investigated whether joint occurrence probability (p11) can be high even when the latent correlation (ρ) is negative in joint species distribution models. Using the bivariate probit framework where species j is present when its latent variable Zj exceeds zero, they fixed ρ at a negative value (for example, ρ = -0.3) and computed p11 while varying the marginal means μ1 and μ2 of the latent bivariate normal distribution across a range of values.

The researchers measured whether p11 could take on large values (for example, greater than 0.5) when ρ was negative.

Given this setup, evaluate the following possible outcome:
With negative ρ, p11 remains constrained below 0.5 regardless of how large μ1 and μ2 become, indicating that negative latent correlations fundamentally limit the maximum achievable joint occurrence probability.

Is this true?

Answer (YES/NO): NO